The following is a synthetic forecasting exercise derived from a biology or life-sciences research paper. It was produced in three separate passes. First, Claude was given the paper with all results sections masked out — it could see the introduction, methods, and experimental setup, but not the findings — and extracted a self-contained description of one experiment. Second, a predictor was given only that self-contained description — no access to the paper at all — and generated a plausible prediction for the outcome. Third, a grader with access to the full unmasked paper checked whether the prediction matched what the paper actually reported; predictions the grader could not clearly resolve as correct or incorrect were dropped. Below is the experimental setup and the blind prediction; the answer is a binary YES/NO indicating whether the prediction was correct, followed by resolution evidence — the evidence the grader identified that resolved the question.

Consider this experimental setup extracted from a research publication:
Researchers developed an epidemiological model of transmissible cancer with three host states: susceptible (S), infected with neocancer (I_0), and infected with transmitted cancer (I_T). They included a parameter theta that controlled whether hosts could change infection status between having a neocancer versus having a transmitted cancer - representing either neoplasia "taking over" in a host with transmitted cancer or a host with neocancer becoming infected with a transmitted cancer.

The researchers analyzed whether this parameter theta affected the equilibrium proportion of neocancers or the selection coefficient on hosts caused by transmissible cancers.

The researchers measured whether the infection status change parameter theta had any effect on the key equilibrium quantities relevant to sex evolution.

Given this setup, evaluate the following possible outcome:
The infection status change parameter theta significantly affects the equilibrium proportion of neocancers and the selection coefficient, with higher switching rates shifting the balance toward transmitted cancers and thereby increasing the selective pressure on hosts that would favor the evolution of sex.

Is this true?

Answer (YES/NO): NO